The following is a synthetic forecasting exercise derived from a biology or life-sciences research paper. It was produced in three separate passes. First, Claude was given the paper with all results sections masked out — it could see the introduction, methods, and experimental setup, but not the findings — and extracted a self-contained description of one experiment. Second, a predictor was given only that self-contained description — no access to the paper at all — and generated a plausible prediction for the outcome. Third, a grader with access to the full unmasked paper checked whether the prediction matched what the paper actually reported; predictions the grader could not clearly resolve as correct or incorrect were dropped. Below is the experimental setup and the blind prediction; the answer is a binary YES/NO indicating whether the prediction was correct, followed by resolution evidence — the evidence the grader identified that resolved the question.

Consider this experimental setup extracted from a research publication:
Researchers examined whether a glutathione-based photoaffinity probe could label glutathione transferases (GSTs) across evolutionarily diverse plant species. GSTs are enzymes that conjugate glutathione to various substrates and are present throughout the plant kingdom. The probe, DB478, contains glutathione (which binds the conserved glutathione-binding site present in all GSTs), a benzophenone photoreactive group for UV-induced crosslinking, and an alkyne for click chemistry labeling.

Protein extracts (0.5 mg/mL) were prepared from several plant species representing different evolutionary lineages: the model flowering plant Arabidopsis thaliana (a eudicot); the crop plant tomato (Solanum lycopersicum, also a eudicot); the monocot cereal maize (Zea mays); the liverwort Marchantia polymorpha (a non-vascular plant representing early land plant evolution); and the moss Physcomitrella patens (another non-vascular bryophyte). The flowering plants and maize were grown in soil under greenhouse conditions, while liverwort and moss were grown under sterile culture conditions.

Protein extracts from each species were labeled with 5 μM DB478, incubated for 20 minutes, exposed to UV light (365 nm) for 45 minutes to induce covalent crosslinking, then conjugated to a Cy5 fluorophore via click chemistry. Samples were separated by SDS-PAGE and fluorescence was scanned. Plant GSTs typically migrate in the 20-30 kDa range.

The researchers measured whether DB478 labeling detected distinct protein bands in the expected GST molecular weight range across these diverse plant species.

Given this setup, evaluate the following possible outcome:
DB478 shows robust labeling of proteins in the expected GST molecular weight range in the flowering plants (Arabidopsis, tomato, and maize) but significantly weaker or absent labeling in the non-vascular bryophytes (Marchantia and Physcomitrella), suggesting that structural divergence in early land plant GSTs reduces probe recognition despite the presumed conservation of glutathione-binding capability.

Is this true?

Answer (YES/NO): NO